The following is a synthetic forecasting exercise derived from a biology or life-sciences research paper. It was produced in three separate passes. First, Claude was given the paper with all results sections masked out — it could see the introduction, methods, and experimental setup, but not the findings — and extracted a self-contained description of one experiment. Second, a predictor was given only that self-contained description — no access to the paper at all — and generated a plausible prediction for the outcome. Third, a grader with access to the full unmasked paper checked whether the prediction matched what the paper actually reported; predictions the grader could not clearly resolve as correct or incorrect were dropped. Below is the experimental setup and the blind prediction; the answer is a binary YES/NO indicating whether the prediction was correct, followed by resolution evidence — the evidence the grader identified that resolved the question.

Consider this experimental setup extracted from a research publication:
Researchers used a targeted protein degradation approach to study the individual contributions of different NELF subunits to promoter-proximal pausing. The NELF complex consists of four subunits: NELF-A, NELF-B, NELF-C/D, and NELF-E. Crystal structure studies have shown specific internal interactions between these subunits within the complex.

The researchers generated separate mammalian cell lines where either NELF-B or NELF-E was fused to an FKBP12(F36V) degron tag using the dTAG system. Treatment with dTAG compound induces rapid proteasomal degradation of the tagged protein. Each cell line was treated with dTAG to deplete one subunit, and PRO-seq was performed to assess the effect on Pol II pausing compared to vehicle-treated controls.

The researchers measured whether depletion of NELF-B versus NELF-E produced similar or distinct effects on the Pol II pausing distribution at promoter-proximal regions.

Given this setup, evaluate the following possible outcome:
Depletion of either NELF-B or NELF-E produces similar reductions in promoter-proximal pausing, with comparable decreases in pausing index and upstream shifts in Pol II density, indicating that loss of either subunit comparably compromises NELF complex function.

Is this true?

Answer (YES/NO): NO